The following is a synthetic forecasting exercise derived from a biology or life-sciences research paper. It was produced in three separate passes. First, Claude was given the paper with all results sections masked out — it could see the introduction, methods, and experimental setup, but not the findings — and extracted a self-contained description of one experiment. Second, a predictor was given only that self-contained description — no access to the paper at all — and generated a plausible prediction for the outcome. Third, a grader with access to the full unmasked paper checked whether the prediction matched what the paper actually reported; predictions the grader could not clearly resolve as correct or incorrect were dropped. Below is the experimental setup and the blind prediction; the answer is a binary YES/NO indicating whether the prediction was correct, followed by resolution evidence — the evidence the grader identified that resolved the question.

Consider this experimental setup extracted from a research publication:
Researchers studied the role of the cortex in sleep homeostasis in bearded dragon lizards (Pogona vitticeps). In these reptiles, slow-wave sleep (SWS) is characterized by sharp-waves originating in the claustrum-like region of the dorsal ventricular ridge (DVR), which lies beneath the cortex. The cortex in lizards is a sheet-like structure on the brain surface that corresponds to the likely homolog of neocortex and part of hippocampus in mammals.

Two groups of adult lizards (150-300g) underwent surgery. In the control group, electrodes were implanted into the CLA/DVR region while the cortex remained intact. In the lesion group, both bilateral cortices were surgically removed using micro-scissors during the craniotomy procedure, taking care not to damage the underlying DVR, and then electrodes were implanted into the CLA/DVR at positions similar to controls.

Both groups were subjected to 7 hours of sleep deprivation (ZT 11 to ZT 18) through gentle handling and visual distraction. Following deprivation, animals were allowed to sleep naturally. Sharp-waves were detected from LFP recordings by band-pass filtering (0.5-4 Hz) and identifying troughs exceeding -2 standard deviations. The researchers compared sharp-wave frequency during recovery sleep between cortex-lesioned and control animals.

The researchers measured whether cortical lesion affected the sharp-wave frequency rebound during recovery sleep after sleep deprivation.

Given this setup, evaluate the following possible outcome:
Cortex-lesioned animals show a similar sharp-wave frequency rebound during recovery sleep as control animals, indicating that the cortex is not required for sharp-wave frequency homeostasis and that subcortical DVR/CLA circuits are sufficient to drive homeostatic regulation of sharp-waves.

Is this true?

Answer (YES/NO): YES